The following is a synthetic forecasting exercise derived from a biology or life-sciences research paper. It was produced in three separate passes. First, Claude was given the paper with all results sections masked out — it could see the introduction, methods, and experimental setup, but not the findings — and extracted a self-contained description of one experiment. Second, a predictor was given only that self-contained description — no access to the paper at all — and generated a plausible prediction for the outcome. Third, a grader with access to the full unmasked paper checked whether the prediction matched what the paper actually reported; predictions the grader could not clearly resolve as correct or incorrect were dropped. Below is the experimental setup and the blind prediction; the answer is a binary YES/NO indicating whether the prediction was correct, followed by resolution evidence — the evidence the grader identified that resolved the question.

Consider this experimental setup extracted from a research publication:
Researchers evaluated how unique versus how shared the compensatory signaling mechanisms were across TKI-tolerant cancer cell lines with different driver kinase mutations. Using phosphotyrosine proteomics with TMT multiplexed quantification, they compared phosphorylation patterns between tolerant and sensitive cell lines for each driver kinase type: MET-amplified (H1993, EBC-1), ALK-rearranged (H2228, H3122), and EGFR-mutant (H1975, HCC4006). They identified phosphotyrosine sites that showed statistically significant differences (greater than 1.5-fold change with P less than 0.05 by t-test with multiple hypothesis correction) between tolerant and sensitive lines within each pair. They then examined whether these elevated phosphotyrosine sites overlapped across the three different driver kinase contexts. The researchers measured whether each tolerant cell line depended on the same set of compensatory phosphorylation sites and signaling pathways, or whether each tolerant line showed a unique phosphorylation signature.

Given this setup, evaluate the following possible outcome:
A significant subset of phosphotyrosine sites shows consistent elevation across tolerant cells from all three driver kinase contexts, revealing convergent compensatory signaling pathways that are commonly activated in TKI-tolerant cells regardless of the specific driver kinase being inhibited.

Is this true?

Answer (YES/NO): YES